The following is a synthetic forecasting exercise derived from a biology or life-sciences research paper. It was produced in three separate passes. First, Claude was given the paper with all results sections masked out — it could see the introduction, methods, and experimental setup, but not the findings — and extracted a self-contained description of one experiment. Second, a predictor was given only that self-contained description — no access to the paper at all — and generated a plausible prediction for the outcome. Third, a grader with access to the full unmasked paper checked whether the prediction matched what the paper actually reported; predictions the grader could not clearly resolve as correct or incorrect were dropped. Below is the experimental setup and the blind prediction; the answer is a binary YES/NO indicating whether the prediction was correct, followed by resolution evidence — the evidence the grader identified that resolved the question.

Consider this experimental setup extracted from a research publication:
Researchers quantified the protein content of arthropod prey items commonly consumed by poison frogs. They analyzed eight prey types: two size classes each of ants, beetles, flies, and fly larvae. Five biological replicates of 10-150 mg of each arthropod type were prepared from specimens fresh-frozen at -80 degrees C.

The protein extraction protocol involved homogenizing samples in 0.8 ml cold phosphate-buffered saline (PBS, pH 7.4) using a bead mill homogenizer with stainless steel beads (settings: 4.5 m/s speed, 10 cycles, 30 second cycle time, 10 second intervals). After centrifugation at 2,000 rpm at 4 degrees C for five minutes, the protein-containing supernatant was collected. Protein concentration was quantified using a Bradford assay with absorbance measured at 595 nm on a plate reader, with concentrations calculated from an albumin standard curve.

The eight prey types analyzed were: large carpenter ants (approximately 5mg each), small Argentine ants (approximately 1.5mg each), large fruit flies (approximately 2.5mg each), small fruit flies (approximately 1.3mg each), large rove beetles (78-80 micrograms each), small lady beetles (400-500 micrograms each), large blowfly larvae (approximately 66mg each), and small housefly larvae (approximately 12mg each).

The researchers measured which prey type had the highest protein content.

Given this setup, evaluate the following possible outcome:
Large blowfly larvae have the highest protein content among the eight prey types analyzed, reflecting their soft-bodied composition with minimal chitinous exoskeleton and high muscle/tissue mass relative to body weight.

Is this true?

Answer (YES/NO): YES